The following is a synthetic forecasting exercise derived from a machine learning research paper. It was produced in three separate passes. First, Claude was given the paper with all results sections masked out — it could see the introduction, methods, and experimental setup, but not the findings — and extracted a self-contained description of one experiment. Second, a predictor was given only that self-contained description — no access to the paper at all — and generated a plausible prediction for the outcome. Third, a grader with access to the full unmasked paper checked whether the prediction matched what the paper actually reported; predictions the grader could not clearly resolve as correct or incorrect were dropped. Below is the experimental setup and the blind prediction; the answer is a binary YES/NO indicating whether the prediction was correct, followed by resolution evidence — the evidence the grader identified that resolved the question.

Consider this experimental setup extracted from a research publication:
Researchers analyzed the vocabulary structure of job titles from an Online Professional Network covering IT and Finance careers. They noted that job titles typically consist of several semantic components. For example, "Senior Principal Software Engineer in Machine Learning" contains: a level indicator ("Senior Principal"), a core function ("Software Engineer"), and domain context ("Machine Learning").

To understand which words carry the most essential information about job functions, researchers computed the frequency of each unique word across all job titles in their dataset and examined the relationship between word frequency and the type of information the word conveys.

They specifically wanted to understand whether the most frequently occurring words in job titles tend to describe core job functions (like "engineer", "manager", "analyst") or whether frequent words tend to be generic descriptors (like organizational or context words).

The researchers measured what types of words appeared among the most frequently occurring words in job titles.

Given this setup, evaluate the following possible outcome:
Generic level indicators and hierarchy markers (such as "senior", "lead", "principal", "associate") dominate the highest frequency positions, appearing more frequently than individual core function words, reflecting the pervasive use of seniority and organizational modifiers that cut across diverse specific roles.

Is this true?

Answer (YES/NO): NO